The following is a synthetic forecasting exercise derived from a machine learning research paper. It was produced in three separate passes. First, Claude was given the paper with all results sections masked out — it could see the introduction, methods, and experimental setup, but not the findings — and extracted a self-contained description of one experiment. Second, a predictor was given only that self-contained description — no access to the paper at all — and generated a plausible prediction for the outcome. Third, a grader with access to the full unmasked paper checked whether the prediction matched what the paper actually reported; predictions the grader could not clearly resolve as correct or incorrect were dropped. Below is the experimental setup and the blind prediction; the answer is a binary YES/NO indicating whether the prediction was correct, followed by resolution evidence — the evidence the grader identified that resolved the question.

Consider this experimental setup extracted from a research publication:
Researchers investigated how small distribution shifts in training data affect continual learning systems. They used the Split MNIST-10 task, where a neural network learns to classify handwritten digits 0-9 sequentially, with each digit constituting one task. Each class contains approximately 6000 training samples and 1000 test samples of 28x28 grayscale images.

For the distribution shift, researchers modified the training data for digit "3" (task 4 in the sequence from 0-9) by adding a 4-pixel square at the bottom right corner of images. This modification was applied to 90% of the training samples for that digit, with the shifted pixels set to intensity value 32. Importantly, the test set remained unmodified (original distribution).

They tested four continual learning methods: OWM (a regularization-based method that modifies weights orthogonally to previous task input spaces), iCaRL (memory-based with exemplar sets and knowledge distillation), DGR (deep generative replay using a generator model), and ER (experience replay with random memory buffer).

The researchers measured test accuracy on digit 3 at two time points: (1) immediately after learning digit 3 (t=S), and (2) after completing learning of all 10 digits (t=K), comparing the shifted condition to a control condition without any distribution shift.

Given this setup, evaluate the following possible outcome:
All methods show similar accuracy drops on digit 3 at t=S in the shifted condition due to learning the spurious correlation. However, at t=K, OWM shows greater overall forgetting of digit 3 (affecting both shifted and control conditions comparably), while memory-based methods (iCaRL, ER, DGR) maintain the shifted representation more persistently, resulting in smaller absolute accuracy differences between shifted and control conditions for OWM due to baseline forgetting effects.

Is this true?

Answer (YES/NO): NO